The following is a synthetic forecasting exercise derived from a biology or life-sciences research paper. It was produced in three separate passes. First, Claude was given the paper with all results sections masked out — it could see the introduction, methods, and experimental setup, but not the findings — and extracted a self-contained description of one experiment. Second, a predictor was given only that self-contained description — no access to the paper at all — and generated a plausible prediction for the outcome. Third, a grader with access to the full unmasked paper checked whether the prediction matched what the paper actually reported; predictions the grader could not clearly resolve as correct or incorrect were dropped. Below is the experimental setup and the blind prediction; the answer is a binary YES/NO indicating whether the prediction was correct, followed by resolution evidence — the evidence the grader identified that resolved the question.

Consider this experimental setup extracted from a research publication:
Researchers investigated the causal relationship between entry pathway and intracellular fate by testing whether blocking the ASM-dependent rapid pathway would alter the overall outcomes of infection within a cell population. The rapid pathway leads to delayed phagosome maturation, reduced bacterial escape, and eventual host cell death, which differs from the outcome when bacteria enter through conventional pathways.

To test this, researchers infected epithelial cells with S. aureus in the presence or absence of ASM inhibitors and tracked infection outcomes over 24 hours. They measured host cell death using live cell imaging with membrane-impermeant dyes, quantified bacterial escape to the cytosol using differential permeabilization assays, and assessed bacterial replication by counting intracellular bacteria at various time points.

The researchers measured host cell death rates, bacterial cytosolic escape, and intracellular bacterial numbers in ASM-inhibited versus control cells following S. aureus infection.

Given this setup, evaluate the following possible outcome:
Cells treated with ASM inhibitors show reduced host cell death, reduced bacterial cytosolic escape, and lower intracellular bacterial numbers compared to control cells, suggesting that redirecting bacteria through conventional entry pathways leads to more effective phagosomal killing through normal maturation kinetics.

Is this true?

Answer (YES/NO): NO